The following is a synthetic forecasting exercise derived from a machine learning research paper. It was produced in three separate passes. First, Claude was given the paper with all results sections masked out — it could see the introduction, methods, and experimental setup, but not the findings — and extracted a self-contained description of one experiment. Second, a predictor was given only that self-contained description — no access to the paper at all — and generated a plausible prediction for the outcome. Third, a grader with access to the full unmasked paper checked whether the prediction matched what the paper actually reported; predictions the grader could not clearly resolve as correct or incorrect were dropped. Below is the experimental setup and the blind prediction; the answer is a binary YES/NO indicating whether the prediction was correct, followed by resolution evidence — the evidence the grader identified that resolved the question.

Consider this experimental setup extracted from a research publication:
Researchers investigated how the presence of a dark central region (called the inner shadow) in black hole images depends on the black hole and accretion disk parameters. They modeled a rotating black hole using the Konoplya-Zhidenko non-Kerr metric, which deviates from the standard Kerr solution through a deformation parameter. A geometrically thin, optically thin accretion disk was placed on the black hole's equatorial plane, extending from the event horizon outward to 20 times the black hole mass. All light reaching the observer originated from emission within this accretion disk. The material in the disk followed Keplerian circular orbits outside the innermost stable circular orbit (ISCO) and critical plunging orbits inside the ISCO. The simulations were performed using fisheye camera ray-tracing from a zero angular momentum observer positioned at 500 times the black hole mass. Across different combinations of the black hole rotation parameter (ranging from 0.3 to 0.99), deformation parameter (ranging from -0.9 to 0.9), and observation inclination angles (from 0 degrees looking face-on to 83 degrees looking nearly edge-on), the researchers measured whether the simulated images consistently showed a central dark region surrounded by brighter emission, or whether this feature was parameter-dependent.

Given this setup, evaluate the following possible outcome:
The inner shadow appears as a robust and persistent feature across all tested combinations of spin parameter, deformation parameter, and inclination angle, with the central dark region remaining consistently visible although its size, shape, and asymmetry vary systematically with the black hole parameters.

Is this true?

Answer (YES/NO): YES